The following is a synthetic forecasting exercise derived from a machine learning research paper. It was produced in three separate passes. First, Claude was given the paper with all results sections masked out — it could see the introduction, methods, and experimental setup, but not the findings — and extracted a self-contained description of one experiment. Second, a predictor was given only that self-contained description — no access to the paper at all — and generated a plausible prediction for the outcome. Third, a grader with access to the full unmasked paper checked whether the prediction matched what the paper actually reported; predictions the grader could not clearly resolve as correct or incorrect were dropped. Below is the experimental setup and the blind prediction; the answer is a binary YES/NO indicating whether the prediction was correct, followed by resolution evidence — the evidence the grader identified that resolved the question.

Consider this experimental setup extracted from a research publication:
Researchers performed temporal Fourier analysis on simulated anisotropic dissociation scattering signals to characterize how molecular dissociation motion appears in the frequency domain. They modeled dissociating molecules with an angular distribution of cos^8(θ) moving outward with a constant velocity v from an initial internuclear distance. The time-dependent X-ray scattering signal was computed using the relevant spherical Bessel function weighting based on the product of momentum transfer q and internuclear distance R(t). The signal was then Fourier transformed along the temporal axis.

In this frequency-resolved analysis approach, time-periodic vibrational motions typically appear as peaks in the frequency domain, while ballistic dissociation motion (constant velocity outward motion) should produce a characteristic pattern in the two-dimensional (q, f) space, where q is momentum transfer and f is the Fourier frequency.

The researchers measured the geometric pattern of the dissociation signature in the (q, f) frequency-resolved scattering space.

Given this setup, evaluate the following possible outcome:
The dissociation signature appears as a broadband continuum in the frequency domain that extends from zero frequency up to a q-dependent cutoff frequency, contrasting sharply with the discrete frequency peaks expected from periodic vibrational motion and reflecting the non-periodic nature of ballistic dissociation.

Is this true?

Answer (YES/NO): NO